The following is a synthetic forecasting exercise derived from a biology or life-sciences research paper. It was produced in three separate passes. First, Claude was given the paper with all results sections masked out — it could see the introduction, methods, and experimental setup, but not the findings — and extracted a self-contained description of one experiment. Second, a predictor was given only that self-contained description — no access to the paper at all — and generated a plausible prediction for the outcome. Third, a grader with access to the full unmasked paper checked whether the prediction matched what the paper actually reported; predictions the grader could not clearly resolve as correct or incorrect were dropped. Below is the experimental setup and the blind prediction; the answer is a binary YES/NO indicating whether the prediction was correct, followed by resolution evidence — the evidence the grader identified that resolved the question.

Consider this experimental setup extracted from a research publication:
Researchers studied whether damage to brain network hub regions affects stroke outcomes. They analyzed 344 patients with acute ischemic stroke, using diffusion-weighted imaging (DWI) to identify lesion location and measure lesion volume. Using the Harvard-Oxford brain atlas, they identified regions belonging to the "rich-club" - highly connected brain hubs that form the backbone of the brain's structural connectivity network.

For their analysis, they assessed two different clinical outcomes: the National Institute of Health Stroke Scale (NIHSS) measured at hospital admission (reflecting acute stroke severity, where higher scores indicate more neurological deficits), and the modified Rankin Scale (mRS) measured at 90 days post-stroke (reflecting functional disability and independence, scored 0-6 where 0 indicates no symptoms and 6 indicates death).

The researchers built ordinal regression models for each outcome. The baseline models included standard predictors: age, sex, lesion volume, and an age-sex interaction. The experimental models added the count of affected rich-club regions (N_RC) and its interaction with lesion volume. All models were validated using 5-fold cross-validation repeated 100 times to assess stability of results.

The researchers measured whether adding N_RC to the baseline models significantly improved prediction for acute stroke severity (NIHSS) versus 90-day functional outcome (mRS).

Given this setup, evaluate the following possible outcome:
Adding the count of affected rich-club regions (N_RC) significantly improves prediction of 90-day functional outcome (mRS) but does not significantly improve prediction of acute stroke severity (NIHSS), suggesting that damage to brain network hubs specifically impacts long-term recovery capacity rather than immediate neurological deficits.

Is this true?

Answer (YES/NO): NO